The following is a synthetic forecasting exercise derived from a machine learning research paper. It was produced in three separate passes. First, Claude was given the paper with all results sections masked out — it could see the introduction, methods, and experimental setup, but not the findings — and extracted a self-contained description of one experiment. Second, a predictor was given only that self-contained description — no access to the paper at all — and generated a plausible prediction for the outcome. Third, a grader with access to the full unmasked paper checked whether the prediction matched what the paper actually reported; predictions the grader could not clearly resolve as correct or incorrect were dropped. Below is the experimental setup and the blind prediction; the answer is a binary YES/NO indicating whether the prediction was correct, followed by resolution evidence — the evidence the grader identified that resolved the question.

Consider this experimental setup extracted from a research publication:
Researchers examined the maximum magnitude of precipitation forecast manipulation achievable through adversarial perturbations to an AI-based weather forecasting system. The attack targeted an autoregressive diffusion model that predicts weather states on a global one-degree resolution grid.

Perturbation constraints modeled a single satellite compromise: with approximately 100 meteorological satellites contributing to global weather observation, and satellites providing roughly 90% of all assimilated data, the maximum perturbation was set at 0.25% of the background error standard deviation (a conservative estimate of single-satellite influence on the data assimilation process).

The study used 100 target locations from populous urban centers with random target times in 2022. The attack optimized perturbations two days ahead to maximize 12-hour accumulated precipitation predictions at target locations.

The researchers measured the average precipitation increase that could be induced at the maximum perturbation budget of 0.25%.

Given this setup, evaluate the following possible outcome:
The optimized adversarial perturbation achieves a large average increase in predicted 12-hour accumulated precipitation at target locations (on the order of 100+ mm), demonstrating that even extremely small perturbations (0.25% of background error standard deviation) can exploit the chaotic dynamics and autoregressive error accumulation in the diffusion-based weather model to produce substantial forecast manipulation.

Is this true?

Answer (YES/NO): YES